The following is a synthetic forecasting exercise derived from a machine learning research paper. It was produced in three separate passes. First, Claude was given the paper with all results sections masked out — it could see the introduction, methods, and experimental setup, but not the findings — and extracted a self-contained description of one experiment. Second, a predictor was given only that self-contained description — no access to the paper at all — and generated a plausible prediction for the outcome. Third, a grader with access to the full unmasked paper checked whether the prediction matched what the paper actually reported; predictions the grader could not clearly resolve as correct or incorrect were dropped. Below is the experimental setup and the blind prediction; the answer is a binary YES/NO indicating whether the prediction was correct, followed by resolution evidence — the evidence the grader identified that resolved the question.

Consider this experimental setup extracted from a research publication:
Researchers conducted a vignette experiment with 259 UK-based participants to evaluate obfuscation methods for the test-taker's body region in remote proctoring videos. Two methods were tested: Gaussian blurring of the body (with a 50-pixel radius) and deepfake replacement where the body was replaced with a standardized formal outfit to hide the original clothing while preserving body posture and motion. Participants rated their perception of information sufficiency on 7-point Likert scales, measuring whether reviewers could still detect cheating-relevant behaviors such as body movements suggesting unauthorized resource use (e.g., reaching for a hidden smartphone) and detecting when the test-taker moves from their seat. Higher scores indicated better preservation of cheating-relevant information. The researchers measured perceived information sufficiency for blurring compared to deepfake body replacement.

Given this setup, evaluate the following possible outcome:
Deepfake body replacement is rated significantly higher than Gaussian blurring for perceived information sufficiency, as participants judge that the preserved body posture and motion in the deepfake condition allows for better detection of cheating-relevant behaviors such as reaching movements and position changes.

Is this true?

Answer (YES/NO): YES